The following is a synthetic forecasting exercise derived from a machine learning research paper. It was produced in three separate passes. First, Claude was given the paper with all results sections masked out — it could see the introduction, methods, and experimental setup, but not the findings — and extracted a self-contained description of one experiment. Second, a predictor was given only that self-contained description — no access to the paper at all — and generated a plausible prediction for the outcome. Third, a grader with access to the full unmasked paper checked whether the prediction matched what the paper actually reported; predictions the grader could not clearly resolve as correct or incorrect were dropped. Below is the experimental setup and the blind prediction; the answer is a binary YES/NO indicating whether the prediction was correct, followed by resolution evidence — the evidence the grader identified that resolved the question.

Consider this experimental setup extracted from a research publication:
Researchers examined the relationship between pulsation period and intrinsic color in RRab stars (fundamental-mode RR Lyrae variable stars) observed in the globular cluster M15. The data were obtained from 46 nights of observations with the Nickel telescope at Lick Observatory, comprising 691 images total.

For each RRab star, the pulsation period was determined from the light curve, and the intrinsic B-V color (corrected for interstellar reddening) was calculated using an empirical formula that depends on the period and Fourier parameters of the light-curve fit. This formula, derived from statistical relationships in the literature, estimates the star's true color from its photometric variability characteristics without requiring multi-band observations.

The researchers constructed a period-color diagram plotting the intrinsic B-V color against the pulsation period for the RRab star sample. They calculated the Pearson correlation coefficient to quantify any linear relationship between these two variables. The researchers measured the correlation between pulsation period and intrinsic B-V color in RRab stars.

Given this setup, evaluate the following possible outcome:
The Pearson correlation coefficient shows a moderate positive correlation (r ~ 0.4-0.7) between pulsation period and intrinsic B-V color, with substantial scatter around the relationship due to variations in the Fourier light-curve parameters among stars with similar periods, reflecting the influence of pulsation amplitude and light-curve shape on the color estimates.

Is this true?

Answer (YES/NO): NO